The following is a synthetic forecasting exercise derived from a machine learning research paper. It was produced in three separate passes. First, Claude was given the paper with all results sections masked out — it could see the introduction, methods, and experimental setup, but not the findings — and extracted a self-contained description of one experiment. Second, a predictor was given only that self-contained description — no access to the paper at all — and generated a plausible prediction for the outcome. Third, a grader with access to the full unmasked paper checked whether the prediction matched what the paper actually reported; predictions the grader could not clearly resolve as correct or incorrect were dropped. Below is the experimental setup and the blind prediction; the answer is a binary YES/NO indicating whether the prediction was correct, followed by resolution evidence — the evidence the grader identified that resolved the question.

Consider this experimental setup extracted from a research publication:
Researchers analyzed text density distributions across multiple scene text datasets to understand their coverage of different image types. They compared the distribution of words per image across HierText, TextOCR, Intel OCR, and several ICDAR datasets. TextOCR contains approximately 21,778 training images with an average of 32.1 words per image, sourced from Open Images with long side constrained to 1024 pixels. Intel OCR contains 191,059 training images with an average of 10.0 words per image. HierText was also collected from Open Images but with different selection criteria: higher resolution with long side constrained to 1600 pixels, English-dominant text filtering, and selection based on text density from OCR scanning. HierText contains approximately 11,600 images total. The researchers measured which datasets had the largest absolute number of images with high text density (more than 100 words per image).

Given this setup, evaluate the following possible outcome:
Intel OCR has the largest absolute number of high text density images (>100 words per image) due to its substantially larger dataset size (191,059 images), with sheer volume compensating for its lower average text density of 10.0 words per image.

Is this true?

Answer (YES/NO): NO